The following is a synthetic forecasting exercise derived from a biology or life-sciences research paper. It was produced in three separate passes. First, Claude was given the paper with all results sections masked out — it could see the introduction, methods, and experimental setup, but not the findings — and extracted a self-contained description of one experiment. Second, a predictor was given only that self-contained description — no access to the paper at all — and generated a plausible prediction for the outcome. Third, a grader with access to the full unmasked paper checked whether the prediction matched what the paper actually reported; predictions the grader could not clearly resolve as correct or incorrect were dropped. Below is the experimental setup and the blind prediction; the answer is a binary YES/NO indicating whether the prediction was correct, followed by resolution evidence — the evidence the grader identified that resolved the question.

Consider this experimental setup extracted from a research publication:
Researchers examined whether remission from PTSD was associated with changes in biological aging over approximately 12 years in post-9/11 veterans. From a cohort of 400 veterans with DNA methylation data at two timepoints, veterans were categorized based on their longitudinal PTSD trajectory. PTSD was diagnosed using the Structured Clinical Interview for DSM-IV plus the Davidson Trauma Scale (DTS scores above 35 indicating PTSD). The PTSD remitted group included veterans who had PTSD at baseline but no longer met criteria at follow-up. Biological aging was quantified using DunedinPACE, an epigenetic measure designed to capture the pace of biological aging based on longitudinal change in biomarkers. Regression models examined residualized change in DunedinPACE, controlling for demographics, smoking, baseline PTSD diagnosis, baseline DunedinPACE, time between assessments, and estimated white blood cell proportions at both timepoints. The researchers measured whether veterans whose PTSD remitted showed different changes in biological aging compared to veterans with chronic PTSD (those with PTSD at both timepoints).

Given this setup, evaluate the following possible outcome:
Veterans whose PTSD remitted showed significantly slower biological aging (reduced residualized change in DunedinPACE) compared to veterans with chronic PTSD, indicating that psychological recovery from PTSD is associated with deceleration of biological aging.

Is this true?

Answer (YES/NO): NO